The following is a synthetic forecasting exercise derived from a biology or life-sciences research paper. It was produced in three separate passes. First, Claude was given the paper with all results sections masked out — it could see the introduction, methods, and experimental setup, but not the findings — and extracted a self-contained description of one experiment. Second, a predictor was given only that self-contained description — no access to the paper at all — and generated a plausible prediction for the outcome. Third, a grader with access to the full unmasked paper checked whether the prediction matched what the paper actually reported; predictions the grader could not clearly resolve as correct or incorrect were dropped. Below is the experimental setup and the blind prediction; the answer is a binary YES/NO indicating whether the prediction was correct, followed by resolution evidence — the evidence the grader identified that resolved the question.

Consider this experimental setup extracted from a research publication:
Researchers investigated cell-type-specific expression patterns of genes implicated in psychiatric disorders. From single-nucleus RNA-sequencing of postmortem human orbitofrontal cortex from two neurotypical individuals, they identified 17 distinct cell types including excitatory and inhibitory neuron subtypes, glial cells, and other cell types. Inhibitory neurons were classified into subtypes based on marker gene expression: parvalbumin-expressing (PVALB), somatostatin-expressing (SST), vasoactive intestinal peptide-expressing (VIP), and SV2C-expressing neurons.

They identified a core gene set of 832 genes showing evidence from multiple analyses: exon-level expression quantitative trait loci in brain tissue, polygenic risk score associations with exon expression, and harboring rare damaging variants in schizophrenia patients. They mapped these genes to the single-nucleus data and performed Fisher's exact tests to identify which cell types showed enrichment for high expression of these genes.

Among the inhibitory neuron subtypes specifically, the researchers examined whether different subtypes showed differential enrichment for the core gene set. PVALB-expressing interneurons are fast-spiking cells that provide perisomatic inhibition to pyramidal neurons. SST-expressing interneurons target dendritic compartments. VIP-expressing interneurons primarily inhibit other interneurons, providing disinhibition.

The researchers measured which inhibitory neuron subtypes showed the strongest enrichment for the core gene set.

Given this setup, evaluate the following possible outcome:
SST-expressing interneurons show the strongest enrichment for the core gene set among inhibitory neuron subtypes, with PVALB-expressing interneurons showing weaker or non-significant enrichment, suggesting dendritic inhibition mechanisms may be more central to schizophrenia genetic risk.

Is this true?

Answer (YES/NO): NO